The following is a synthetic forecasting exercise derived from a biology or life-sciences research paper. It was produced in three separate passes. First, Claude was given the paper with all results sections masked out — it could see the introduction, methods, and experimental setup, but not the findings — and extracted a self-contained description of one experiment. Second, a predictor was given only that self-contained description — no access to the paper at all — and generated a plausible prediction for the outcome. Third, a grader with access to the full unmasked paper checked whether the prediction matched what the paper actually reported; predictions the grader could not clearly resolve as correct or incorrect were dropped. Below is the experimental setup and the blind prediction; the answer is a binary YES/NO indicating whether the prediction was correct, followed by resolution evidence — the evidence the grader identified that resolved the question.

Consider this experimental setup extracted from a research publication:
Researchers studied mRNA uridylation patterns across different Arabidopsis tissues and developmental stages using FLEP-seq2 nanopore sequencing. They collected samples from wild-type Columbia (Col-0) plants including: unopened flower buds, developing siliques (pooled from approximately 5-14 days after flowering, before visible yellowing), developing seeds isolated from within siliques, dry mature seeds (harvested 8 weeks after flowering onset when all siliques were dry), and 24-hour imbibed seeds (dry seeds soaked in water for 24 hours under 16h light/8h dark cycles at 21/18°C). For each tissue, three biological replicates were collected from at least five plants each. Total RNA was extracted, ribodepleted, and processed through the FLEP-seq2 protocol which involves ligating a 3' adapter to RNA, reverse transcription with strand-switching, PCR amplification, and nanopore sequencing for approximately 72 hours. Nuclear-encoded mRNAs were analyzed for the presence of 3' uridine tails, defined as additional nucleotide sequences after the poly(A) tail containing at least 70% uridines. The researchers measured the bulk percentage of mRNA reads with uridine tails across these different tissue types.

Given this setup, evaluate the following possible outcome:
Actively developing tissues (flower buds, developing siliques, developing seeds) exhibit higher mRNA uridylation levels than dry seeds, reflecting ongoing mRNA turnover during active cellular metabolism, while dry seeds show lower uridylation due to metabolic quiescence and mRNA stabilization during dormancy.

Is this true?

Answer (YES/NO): NO